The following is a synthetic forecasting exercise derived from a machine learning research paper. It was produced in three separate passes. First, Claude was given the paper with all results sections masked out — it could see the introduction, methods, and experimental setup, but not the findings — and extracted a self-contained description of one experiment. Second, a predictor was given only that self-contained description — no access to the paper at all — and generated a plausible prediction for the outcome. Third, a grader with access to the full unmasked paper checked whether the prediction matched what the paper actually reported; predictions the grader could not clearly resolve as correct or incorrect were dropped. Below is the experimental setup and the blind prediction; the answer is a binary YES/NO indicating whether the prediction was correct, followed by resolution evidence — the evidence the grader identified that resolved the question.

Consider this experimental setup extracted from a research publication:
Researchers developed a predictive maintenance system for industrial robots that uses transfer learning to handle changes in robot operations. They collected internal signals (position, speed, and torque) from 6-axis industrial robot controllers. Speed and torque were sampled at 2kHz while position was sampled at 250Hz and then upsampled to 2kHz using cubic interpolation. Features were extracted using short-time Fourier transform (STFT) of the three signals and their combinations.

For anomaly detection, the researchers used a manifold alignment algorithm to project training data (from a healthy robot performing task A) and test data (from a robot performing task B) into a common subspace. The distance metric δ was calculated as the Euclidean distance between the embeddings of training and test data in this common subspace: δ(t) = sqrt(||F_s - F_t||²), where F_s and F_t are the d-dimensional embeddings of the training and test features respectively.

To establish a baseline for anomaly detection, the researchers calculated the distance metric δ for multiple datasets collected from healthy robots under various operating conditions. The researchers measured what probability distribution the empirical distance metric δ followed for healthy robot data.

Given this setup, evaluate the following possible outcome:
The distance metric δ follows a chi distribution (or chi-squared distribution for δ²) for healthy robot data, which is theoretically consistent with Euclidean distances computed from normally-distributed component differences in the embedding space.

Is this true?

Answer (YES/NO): NO